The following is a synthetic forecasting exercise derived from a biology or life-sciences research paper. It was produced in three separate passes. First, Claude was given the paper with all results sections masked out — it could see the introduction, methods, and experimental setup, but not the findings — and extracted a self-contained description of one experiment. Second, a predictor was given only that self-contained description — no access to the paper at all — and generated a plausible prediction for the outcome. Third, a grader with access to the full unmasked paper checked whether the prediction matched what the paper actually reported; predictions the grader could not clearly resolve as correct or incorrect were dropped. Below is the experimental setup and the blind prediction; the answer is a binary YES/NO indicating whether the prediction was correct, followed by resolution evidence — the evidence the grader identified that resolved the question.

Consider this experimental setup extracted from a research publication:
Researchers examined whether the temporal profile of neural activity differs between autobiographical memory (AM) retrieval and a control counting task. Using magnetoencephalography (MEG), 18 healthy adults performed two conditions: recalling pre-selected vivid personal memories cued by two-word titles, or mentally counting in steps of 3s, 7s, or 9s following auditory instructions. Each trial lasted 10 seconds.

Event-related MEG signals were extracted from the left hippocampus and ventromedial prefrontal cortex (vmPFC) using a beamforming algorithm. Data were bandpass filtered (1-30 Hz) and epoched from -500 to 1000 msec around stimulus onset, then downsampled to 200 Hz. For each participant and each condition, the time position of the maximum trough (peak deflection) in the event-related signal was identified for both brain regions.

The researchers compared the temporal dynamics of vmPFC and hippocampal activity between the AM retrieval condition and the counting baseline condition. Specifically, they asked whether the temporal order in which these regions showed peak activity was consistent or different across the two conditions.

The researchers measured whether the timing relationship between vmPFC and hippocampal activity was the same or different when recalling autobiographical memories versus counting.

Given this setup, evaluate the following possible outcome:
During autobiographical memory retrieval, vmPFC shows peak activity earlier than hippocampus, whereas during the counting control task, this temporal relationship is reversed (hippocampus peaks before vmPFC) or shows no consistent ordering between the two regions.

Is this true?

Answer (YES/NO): YES